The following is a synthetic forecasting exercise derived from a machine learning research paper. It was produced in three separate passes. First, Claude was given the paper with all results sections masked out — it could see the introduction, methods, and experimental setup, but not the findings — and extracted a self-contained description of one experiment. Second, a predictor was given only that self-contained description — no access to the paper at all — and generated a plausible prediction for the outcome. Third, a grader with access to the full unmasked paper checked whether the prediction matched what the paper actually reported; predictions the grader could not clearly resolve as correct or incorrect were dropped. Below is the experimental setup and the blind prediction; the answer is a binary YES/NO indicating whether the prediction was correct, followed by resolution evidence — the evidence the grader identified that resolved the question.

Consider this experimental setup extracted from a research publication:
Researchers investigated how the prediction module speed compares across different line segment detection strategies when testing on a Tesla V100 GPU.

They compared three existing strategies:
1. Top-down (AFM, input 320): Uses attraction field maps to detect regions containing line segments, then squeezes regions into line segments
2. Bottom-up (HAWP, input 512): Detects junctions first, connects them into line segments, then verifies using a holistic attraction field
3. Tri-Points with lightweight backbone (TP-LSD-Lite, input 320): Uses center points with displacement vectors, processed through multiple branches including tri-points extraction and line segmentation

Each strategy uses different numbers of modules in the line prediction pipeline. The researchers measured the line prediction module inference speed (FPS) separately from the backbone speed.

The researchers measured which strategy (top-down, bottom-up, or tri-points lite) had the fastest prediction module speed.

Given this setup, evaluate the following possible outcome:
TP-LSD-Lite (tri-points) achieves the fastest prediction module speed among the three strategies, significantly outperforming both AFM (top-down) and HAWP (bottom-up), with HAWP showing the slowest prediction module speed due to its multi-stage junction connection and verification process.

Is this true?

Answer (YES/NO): NO